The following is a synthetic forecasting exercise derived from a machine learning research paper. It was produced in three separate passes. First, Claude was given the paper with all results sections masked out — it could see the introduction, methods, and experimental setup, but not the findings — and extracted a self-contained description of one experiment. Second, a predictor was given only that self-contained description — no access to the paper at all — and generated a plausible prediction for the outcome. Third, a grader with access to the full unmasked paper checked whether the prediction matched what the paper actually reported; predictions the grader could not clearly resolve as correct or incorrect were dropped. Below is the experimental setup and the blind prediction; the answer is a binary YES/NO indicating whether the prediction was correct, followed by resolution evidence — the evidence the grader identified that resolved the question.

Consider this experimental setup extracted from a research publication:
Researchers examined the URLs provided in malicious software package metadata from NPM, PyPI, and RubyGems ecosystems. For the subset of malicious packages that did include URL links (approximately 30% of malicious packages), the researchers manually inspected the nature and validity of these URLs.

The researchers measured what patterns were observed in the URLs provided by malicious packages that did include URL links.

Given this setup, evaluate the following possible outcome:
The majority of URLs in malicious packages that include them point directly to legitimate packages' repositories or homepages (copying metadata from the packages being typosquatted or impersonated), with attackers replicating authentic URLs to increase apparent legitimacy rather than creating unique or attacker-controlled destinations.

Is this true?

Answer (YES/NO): NO